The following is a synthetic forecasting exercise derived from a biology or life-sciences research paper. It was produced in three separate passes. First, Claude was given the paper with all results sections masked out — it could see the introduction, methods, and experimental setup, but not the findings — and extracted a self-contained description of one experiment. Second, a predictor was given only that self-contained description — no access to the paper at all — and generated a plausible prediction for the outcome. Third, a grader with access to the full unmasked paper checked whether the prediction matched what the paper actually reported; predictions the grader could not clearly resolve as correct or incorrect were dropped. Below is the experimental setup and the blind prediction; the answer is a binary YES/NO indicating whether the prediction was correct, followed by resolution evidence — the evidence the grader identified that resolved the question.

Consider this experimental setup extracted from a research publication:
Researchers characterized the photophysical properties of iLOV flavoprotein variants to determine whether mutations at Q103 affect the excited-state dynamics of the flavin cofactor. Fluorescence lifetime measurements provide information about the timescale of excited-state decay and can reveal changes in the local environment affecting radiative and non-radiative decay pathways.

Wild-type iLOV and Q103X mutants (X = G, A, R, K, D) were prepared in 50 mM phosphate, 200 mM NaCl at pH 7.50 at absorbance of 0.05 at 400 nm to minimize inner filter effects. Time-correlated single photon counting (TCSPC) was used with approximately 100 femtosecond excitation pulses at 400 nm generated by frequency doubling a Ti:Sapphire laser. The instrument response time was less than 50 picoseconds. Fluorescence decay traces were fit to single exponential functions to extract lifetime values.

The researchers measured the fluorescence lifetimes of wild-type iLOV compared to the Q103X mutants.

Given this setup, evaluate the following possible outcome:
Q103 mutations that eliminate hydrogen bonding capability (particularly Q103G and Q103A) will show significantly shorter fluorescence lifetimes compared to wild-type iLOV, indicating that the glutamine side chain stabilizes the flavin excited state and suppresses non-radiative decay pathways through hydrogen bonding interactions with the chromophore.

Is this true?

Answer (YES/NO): NO